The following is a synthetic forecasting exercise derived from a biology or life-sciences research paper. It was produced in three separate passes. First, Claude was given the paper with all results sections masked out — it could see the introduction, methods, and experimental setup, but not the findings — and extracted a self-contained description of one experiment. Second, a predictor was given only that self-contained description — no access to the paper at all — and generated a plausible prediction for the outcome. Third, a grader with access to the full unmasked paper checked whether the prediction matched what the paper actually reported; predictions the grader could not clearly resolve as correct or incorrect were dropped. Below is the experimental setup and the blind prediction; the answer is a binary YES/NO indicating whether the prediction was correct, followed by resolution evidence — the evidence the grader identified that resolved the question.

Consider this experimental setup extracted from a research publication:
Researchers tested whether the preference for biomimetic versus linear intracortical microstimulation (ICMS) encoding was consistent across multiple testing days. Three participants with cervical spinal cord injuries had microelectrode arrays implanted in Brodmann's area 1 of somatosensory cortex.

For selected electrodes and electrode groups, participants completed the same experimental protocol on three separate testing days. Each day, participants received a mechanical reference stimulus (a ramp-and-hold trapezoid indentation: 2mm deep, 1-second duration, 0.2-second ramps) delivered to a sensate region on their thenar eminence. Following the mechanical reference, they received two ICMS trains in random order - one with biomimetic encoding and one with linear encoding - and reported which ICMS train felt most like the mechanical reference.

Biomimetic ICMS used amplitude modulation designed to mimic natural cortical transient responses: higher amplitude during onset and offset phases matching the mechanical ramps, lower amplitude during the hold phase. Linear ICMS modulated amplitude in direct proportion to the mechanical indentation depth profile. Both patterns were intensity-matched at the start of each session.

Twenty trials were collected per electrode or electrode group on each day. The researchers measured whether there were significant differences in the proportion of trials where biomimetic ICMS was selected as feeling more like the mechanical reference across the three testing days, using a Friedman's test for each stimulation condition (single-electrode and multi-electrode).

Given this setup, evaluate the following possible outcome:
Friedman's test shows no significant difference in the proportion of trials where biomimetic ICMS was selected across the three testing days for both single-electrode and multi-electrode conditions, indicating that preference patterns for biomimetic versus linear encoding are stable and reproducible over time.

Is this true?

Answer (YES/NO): YES